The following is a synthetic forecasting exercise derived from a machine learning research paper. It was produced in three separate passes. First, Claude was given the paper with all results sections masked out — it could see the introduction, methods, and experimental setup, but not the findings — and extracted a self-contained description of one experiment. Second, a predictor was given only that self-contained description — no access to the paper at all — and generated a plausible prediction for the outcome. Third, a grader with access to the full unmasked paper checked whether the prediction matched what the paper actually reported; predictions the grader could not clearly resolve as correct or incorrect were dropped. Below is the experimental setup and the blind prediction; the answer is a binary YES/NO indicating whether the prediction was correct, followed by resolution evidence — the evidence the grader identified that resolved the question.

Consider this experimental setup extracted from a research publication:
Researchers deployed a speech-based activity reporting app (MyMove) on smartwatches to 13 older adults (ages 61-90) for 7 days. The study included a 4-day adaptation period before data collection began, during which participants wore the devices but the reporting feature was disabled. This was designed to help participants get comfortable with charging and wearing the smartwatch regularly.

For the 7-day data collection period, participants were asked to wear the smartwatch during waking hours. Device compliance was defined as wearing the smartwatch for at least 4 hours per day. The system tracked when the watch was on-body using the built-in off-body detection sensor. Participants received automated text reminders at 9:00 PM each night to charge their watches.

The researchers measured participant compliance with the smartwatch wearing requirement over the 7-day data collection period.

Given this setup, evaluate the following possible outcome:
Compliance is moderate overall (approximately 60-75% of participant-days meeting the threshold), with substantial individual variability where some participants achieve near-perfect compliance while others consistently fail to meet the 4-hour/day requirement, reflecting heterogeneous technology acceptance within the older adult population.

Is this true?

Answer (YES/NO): NO